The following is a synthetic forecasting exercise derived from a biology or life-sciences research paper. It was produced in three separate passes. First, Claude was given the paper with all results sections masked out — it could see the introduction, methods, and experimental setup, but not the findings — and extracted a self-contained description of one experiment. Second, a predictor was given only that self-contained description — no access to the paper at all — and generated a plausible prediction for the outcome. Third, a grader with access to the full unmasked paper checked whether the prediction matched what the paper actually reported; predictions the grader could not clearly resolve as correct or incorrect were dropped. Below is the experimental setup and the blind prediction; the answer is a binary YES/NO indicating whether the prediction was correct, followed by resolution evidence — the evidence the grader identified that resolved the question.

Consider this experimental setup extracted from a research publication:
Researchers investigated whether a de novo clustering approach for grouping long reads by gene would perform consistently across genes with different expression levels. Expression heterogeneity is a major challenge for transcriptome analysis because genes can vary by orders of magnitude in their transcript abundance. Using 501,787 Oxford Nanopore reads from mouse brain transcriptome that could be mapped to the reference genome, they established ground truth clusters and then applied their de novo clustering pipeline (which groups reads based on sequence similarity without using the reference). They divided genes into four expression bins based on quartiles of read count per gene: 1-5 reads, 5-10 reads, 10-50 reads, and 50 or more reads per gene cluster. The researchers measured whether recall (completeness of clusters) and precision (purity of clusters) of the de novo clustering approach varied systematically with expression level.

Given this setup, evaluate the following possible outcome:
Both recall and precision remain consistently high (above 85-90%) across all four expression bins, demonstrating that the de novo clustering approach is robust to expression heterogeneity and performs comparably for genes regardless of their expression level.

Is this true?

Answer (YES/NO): NO